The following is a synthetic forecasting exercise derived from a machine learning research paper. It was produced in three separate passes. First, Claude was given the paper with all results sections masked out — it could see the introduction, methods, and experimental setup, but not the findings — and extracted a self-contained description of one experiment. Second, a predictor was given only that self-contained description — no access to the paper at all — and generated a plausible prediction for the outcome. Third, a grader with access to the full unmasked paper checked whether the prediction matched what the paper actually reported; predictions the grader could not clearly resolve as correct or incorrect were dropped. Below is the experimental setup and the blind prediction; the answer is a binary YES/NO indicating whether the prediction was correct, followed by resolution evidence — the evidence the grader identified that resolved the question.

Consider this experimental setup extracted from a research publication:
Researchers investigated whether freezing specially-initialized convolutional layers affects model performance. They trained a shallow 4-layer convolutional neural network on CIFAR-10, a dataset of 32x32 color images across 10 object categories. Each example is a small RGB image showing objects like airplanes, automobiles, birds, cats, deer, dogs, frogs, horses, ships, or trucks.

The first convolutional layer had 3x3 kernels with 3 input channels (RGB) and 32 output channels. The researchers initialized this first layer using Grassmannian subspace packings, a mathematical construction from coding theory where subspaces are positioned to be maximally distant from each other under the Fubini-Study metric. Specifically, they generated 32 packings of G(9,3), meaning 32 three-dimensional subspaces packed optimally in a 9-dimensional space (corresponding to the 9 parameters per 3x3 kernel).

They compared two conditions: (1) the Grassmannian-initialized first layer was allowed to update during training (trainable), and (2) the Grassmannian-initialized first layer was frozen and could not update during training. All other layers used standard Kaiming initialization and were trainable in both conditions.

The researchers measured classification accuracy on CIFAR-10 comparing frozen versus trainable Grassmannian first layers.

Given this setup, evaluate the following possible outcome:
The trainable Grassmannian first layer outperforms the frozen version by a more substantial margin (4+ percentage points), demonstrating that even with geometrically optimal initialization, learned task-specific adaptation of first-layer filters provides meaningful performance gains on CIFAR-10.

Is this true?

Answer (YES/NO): NO